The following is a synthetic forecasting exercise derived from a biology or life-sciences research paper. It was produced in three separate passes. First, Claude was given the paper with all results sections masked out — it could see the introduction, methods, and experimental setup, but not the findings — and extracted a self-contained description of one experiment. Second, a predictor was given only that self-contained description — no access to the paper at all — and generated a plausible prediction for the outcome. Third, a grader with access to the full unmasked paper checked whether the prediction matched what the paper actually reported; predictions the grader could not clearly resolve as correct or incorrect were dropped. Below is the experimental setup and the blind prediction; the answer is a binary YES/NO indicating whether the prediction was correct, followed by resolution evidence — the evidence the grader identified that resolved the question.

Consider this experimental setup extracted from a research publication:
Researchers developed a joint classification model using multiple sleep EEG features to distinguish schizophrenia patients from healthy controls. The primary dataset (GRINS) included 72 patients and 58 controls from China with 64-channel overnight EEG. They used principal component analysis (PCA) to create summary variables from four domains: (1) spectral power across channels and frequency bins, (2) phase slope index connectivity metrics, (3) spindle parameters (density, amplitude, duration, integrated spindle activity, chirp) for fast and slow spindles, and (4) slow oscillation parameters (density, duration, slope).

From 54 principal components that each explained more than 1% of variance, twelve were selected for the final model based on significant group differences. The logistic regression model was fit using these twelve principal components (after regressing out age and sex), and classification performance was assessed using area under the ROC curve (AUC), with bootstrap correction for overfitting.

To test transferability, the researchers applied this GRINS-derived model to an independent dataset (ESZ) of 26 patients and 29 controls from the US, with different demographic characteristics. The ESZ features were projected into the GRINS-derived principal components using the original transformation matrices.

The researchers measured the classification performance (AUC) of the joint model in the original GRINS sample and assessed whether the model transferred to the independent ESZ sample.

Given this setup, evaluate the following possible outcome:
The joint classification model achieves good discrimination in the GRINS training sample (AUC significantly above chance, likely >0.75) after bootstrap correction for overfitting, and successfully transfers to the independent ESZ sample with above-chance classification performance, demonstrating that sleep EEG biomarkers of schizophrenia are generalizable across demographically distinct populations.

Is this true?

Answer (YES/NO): YES